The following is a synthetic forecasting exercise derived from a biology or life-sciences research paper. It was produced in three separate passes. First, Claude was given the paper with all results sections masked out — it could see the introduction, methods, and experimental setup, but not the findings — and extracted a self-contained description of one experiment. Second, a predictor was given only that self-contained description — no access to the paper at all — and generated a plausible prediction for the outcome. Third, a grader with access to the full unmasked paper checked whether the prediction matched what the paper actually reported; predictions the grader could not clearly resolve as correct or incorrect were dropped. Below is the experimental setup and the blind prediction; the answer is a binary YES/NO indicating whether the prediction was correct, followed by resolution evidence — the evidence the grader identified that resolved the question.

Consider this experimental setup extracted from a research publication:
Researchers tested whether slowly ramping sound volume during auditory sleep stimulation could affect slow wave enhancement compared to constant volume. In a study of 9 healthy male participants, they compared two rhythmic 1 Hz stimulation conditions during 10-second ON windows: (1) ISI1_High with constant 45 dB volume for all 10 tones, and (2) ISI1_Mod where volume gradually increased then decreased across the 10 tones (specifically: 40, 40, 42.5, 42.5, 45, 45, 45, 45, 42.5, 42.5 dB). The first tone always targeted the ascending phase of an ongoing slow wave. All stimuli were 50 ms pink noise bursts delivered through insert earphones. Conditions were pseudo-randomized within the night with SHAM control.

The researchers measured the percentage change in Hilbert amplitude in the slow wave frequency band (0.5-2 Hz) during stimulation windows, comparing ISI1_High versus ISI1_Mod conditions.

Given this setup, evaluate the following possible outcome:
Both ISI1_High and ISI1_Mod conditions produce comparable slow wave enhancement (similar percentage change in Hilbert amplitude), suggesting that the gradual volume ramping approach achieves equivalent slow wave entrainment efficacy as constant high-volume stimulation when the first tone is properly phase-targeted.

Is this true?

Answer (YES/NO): YES